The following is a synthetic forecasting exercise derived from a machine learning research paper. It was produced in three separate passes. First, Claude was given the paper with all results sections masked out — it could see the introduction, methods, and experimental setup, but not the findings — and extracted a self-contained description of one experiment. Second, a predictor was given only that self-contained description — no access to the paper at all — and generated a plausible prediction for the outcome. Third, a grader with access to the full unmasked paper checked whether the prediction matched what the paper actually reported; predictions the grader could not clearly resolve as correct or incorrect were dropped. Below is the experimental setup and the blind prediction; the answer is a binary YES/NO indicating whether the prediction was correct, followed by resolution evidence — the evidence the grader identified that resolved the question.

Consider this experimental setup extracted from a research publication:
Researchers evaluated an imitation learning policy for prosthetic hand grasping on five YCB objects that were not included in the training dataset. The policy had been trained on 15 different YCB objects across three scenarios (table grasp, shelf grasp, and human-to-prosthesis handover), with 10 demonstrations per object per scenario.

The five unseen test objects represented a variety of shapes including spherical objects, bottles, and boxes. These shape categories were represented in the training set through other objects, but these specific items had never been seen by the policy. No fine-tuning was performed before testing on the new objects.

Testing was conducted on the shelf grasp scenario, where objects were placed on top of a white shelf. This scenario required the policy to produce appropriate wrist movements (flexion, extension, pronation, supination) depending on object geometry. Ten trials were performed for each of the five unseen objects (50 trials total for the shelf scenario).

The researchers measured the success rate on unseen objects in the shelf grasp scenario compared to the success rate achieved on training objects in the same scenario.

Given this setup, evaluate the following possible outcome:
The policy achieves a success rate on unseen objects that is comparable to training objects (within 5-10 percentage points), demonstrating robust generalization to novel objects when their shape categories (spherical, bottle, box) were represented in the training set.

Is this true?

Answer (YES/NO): YES